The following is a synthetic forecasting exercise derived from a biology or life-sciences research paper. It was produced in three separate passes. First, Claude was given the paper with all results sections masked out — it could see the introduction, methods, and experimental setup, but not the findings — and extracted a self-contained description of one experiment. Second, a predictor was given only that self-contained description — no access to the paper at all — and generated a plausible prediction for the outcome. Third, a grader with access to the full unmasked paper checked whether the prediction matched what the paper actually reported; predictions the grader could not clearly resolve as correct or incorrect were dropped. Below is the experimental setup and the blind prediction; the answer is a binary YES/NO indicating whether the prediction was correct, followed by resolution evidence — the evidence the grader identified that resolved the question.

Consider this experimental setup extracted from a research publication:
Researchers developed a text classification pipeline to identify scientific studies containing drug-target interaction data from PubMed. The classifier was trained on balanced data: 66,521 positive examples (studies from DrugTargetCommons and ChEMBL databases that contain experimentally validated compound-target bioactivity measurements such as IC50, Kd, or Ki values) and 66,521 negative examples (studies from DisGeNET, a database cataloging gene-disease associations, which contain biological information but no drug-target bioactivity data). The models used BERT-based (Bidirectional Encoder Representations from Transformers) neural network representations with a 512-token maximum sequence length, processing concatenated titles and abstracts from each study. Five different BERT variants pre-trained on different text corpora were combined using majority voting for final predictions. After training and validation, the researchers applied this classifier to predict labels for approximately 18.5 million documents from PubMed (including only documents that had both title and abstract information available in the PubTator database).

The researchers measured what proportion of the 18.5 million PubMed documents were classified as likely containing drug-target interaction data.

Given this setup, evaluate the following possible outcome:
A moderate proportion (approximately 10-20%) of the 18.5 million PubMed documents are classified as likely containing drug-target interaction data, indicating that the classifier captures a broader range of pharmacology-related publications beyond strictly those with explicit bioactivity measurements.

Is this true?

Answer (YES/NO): YES